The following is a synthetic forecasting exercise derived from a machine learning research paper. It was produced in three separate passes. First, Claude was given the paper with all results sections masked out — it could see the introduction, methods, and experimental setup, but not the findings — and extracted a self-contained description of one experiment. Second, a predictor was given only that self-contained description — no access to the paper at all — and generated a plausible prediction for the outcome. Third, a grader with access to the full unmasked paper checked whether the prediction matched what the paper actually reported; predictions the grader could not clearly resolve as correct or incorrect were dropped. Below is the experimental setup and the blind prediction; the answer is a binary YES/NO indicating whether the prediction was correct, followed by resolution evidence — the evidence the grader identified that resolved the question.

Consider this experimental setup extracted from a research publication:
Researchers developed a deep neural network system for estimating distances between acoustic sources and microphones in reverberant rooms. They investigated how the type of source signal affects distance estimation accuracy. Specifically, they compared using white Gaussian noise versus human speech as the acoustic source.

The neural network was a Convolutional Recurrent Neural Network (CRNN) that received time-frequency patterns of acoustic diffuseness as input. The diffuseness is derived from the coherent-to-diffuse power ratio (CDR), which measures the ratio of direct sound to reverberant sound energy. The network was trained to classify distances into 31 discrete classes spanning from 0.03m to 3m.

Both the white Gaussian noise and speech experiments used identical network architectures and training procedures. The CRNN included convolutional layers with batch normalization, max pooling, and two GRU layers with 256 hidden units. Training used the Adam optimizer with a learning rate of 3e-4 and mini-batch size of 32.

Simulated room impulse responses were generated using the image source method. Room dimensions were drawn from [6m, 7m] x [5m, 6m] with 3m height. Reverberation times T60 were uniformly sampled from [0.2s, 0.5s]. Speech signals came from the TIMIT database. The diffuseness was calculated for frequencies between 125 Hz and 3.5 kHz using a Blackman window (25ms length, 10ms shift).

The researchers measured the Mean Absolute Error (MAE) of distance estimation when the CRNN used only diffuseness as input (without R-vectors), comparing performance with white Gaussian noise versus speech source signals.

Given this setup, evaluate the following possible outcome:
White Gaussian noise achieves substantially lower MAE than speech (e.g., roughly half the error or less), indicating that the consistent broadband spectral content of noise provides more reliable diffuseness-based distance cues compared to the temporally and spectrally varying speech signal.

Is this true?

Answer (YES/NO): NO